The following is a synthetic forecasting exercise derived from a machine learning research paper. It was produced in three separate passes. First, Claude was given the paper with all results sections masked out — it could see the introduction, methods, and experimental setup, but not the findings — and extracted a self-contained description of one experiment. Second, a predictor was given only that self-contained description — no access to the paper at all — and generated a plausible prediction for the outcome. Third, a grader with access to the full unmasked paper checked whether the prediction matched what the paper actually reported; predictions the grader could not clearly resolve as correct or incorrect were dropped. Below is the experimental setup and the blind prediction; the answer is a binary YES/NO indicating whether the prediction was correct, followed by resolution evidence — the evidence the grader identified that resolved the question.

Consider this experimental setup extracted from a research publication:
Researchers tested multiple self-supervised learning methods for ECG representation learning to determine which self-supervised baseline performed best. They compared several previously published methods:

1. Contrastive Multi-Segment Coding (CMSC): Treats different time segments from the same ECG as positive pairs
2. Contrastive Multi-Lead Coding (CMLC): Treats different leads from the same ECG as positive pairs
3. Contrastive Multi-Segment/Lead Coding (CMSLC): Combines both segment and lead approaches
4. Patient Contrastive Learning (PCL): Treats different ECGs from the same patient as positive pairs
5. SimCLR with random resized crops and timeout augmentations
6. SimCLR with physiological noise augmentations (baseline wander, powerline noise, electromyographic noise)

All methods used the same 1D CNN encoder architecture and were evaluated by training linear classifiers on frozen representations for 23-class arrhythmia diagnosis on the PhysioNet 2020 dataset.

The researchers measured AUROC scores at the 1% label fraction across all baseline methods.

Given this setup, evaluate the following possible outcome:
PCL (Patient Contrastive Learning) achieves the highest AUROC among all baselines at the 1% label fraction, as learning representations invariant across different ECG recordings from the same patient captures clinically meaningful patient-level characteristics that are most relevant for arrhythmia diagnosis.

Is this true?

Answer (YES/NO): YES